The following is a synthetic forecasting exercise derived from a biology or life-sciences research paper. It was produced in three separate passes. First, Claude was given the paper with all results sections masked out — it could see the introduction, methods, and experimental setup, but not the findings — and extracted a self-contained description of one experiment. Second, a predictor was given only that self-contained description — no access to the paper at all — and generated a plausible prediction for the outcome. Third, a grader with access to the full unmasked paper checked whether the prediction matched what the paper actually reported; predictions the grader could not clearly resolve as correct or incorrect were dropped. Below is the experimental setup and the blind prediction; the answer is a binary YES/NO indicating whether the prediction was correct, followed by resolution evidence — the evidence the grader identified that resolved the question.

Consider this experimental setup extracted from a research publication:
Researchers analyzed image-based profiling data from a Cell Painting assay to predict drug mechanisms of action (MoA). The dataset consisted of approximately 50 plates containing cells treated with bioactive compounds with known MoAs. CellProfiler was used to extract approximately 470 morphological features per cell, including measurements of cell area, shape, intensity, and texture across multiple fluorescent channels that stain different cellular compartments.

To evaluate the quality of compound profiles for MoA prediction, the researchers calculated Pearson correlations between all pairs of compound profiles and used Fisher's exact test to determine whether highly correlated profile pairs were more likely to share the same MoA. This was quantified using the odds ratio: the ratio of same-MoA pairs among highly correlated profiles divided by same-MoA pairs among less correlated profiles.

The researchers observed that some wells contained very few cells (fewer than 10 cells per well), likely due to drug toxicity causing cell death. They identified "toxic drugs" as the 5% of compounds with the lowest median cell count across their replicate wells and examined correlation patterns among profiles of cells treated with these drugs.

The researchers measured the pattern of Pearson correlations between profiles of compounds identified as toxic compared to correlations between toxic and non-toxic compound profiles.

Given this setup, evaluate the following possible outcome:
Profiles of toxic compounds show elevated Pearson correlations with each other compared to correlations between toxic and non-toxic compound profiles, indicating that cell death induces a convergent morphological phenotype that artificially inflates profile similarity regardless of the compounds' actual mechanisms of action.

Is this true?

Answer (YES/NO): YES